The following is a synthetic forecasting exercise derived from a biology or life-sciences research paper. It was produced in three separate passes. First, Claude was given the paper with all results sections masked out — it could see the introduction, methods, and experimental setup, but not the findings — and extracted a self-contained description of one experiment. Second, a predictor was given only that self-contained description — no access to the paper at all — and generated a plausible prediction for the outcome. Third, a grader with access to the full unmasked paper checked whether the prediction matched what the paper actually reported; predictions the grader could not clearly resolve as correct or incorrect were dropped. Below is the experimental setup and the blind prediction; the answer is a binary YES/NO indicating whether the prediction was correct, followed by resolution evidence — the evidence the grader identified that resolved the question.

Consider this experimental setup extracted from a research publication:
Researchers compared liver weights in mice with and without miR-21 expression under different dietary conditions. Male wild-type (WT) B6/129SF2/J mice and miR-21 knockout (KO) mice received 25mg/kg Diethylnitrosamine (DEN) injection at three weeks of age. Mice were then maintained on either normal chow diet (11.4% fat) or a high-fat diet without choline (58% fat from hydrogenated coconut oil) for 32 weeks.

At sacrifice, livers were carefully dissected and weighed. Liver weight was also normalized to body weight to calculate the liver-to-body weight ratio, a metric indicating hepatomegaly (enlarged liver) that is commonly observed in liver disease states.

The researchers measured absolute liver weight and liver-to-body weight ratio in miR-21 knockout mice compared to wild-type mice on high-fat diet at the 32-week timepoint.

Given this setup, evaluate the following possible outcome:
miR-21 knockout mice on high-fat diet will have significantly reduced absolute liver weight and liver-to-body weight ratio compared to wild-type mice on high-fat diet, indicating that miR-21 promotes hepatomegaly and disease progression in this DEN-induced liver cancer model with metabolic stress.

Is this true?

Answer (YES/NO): NO